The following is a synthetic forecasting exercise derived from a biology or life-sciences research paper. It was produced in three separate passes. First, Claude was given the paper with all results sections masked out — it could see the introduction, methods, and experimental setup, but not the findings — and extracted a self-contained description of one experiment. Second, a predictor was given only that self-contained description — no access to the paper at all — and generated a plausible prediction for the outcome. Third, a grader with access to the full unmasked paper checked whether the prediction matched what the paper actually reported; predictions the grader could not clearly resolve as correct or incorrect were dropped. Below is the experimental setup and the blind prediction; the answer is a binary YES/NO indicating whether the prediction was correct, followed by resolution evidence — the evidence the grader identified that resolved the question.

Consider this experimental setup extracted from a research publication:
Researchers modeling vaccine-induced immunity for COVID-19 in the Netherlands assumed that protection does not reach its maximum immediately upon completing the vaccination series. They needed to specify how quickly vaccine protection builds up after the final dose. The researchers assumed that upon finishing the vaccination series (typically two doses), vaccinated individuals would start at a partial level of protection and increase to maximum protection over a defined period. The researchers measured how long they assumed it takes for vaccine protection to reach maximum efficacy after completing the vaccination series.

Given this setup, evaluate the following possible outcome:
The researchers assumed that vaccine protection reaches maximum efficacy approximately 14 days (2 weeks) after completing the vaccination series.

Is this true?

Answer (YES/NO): YES